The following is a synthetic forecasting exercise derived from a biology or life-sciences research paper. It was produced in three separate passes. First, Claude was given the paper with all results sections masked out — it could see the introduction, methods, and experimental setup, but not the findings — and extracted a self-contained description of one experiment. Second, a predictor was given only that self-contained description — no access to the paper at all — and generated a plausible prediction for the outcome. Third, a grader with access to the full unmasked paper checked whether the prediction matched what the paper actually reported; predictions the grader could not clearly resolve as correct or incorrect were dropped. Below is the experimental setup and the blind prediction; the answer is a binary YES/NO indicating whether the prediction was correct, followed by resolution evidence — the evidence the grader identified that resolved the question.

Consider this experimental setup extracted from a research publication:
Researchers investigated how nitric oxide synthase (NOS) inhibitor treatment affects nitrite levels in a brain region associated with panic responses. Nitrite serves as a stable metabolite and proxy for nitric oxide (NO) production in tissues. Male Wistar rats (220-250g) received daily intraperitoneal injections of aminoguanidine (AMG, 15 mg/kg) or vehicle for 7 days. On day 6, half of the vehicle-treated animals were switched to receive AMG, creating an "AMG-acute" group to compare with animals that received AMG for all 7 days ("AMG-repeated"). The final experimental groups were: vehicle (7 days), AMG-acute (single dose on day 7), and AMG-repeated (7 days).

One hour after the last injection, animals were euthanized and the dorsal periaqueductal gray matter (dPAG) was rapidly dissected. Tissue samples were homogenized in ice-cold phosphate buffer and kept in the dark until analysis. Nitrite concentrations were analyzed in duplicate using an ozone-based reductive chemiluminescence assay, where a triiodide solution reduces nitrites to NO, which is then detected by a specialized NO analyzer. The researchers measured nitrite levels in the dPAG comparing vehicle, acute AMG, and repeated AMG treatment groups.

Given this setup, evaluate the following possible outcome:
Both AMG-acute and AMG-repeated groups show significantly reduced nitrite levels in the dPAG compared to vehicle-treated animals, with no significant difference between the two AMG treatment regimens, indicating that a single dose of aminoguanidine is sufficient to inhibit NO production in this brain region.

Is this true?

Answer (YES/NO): NO